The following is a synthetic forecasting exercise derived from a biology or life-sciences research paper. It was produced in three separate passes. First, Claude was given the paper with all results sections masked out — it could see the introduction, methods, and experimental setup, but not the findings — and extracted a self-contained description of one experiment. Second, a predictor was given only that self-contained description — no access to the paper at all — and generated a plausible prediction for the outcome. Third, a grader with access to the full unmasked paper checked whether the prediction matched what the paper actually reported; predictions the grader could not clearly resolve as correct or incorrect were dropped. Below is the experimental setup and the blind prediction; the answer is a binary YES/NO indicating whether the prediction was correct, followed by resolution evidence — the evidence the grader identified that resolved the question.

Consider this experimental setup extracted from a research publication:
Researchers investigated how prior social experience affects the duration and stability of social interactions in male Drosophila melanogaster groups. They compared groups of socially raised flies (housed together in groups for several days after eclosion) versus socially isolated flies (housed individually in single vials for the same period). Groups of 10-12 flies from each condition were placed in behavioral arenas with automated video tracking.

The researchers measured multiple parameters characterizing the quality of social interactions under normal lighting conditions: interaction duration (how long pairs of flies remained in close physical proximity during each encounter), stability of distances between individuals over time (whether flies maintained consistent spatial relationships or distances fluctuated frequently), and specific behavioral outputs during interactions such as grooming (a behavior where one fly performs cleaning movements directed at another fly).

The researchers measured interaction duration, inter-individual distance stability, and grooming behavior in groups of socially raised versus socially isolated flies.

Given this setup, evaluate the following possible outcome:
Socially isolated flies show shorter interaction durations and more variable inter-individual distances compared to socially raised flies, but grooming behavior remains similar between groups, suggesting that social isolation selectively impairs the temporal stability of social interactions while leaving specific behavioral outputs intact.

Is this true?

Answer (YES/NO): NO